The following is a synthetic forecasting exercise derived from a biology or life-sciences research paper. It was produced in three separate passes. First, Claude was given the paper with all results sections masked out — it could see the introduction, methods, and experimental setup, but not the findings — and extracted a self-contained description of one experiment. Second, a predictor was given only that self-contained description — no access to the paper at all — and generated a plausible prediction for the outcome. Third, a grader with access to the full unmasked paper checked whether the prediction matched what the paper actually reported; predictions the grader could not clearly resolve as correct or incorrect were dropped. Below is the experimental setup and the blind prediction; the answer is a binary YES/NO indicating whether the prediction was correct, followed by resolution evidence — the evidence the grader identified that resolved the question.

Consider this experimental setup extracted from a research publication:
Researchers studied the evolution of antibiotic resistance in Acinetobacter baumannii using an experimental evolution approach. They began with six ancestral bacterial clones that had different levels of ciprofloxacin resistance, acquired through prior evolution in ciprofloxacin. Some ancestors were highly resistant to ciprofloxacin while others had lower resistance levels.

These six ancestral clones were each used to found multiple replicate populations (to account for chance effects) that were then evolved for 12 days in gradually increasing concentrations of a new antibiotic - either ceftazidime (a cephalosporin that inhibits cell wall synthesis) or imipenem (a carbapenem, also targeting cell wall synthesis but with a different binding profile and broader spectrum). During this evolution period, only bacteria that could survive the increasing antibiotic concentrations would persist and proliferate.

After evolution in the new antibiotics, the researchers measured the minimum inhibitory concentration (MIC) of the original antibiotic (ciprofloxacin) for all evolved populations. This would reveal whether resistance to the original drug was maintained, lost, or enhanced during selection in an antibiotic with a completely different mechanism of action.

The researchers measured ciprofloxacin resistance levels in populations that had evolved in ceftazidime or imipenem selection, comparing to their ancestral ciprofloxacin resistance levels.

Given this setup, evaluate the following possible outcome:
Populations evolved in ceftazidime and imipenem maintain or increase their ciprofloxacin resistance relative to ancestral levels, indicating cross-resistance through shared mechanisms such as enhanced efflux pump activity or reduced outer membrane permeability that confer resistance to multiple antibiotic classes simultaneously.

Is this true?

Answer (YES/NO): NO